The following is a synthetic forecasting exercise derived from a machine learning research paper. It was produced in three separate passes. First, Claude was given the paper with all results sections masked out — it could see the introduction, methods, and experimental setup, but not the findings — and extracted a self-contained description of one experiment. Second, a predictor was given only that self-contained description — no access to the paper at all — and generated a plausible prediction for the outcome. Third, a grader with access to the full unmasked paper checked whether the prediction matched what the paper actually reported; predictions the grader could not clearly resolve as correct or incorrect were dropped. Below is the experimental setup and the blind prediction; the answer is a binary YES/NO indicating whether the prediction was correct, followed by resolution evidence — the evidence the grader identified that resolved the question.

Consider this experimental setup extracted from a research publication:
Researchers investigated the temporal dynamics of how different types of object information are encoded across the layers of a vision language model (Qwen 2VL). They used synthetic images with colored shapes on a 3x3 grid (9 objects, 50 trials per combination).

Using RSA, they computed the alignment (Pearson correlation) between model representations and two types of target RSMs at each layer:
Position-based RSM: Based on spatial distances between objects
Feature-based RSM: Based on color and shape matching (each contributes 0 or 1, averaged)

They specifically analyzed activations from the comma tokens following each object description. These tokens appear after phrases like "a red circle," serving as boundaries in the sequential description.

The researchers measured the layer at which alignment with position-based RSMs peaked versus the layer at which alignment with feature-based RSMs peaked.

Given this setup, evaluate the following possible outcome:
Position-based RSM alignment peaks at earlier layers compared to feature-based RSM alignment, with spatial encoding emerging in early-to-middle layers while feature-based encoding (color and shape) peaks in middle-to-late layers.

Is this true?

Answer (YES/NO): NO